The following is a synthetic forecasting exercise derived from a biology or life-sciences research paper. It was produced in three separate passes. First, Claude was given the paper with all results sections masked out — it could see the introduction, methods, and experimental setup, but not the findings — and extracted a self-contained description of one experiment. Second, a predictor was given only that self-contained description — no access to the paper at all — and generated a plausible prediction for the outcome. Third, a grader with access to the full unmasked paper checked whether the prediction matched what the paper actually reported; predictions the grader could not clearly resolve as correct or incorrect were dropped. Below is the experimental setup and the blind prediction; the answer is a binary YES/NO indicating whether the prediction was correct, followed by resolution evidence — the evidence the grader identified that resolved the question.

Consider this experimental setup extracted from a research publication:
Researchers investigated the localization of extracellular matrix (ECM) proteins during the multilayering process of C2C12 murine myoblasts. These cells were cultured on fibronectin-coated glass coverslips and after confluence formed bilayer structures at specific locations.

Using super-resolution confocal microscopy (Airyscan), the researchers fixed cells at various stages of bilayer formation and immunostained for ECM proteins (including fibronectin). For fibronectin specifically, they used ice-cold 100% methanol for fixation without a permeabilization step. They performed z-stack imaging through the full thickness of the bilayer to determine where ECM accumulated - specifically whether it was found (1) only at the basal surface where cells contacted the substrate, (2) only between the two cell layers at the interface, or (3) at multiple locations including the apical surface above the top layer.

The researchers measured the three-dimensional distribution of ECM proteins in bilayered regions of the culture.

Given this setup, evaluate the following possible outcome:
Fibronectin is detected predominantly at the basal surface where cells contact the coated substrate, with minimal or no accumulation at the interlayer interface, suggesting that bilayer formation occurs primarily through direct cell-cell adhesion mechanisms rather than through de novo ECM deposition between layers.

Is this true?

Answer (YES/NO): NO